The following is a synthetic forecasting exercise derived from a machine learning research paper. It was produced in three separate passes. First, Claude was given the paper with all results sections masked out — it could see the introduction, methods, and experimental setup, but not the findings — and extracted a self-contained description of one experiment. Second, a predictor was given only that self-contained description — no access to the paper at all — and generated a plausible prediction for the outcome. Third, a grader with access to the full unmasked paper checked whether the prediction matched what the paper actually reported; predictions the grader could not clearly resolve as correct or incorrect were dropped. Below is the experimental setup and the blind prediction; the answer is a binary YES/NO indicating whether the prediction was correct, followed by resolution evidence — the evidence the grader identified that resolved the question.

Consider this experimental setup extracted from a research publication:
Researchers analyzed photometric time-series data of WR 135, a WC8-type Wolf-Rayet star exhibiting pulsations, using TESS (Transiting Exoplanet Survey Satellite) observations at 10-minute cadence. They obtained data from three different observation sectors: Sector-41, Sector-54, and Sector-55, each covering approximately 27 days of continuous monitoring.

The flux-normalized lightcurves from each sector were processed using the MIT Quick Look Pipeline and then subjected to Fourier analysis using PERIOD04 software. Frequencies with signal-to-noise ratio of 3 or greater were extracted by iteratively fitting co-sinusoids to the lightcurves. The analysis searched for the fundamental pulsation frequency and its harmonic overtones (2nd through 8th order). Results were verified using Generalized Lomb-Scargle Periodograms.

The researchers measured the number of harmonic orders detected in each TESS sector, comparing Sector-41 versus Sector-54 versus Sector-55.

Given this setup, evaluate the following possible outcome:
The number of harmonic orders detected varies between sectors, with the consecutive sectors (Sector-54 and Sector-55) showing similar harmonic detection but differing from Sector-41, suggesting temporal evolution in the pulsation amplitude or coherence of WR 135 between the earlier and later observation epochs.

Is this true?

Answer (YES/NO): YES